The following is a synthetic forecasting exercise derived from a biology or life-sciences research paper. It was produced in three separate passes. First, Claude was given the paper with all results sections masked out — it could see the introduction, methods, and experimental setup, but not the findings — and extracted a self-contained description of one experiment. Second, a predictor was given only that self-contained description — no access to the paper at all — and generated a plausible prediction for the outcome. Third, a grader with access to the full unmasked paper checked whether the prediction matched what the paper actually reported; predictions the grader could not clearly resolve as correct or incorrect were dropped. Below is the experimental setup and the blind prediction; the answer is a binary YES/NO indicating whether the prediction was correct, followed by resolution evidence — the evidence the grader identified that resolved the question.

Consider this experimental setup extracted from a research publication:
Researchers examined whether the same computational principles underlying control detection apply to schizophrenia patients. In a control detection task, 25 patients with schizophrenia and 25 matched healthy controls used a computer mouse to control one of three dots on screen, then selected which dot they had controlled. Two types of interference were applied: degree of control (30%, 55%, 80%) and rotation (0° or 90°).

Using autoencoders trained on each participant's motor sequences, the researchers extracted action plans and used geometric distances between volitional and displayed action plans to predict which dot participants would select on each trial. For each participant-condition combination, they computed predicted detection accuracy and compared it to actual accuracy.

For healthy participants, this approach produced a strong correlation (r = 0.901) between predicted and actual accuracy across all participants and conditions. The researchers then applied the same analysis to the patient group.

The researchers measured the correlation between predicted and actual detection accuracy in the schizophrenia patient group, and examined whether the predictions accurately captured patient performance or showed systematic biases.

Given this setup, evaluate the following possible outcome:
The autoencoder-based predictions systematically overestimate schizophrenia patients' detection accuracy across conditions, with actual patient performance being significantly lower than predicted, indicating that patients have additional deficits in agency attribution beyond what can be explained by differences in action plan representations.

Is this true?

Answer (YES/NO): NO